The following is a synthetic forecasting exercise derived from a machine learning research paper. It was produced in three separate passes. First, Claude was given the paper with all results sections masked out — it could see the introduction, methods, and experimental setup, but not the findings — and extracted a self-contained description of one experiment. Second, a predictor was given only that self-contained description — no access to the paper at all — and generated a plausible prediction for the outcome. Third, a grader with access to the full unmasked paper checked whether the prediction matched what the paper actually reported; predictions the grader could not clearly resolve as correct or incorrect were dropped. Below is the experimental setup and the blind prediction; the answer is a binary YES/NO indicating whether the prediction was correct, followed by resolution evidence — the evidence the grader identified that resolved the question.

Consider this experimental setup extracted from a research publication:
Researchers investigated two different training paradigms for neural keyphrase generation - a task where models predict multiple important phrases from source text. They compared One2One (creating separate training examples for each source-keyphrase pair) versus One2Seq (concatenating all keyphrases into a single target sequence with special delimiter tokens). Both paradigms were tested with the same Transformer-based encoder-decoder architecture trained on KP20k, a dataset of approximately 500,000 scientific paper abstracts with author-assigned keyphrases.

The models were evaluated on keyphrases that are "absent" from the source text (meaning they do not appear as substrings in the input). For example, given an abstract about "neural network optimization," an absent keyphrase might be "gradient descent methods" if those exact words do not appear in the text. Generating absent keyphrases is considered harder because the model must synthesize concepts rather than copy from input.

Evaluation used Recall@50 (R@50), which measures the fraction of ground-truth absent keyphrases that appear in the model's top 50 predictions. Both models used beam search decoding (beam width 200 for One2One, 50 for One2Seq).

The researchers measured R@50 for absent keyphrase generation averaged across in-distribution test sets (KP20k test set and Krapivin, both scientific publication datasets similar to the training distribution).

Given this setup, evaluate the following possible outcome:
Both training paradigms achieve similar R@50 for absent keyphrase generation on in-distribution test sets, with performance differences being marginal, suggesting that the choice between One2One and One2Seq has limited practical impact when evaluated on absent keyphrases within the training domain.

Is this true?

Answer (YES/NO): NO